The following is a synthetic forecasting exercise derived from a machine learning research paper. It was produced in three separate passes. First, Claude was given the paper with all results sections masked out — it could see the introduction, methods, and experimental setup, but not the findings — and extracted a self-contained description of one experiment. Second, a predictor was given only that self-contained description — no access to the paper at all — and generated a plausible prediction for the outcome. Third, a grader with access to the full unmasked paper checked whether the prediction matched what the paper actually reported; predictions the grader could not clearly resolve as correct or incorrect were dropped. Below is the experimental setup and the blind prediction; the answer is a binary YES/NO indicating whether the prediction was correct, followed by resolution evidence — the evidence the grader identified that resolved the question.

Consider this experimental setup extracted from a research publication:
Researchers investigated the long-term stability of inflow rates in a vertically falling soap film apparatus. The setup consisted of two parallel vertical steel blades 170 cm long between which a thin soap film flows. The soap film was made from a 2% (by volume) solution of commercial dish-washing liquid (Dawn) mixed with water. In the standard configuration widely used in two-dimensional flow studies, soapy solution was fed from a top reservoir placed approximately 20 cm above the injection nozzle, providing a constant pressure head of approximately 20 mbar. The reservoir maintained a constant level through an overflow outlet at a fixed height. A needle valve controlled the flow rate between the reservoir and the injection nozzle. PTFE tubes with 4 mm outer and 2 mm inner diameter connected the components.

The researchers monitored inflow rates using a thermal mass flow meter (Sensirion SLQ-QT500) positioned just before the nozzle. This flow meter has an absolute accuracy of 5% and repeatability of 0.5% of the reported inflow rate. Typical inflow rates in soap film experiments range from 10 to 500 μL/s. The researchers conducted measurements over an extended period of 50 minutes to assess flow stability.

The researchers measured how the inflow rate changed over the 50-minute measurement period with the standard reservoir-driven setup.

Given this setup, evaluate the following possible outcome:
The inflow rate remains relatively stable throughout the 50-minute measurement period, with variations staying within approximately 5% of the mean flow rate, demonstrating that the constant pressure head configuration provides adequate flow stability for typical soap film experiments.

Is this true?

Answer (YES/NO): NO